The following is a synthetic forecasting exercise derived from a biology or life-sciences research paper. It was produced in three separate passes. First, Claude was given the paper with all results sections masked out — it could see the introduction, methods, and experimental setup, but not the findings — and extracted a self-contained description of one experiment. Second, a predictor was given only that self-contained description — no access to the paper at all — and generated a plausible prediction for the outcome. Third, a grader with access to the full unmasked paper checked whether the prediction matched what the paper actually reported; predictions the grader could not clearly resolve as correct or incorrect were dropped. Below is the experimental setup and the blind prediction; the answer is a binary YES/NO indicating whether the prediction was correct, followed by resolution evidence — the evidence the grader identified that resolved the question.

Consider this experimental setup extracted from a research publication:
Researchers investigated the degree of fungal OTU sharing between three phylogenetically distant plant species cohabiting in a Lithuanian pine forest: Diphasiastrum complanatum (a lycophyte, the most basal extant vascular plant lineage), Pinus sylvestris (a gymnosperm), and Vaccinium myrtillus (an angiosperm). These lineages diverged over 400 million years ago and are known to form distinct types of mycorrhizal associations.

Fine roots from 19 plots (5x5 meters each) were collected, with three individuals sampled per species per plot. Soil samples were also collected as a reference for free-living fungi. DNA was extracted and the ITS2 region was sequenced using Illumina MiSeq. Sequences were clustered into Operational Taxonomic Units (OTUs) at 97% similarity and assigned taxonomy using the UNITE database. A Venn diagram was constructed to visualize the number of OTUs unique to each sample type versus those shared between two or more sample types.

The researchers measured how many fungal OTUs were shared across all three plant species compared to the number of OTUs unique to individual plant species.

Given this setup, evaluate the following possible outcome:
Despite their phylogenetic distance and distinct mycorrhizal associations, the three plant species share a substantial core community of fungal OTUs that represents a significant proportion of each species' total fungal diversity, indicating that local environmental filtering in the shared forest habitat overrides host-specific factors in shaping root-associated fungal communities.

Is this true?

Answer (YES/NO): NO